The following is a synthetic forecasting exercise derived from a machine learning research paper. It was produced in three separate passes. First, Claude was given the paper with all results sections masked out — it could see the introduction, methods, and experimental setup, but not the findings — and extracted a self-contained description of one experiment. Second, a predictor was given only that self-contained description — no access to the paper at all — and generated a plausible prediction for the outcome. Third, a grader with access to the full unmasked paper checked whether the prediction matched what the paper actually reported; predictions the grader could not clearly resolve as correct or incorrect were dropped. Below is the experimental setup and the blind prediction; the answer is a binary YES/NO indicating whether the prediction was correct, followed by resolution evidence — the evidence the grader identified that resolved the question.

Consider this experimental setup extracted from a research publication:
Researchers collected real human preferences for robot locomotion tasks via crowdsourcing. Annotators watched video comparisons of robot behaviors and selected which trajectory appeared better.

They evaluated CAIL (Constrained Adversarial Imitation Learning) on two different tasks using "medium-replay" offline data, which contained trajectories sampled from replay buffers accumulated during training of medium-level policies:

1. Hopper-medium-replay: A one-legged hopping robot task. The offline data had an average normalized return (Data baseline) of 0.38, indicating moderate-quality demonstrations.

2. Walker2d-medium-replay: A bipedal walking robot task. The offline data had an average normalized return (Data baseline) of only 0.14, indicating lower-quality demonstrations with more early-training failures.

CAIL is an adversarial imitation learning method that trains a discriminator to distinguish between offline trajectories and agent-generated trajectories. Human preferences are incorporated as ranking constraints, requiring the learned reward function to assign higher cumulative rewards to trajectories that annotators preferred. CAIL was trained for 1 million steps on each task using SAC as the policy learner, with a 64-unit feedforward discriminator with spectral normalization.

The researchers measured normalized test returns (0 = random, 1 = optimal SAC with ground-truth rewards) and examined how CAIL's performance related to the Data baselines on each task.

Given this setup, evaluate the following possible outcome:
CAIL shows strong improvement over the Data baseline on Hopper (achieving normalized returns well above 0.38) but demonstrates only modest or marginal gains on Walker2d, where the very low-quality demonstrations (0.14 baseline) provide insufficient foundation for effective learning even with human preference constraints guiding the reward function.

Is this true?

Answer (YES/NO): NO